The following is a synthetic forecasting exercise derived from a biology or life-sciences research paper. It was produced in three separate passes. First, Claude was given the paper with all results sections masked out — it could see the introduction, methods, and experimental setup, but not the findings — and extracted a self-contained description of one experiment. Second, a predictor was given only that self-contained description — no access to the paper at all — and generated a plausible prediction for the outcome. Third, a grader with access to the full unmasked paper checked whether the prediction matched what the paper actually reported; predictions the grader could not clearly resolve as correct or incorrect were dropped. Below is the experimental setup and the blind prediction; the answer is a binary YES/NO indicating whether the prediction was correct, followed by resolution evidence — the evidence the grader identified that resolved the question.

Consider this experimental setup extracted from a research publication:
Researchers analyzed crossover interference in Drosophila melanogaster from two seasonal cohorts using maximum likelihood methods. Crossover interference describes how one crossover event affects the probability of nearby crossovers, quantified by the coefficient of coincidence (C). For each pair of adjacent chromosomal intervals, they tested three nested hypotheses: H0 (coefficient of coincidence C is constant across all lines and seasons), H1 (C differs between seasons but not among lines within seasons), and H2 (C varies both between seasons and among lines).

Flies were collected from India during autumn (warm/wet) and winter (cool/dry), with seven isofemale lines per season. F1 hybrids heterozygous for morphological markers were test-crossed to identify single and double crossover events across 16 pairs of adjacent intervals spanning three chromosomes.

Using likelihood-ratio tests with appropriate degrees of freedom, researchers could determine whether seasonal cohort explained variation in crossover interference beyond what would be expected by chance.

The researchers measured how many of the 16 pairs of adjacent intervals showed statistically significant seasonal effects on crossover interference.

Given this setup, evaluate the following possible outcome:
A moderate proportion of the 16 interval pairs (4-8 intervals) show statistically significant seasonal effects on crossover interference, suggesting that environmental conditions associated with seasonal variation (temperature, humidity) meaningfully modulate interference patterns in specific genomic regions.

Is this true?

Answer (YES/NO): YES